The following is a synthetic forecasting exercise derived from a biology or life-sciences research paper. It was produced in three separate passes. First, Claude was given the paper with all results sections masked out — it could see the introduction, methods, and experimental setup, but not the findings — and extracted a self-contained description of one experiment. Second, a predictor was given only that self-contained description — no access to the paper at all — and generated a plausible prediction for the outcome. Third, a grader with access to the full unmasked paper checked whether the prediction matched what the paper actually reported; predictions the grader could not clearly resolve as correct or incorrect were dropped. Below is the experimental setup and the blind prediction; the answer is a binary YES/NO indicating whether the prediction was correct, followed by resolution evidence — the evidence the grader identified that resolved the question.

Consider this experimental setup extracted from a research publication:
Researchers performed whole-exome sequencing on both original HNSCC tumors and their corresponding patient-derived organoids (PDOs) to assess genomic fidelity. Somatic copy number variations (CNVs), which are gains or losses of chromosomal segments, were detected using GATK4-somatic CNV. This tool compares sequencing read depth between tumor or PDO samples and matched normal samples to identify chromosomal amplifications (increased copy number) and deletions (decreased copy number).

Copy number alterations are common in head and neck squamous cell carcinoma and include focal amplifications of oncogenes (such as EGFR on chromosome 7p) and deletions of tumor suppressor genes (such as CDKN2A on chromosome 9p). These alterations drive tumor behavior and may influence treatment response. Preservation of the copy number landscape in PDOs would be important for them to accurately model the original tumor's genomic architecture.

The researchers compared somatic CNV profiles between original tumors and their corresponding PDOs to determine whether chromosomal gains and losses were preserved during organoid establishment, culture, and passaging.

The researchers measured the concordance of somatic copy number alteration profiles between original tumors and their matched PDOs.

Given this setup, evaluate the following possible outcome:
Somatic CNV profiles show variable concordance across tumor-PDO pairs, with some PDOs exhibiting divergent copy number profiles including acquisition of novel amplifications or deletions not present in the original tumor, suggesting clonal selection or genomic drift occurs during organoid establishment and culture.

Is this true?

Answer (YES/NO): NO